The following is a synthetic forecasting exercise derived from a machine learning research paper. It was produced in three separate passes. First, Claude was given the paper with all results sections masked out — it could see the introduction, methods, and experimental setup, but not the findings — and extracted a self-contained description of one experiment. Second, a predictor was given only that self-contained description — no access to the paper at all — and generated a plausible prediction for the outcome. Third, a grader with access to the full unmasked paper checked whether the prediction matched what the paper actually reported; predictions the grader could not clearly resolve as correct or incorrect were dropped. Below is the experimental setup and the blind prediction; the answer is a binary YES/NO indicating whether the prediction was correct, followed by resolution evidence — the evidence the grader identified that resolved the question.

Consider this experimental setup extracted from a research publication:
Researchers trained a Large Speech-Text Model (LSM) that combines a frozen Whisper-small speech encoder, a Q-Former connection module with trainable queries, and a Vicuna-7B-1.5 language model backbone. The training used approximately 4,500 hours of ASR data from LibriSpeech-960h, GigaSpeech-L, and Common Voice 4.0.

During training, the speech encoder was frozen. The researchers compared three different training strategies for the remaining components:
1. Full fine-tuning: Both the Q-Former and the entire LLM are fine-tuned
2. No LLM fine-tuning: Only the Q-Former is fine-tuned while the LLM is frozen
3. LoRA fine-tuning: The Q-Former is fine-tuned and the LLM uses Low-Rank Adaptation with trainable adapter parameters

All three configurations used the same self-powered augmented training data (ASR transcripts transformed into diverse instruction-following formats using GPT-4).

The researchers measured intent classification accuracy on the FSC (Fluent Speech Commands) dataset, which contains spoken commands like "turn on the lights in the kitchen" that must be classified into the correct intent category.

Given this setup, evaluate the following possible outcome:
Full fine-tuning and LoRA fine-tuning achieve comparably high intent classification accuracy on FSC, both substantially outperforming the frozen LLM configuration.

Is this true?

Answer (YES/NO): NO